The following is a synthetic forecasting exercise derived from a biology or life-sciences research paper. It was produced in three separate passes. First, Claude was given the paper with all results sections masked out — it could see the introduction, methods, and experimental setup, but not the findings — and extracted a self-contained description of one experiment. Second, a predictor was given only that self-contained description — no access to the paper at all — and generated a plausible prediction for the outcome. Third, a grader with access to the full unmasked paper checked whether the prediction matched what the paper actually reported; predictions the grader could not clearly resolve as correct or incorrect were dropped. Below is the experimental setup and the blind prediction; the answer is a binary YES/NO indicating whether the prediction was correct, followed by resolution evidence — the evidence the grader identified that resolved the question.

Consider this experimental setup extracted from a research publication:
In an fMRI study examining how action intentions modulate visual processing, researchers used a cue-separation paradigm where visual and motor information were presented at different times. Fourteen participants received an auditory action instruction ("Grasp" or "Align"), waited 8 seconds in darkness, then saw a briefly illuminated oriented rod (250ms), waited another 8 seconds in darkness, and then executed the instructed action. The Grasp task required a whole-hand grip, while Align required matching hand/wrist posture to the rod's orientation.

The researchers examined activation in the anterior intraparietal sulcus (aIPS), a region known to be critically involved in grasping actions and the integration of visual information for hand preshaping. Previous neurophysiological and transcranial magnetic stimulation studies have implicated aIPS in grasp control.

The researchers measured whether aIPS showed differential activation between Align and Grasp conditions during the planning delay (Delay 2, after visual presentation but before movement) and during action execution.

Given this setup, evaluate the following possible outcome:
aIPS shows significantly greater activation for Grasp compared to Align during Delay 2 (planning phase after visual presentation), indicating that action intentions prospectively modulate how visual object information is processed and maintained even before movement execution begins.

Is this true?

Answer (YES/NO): NO